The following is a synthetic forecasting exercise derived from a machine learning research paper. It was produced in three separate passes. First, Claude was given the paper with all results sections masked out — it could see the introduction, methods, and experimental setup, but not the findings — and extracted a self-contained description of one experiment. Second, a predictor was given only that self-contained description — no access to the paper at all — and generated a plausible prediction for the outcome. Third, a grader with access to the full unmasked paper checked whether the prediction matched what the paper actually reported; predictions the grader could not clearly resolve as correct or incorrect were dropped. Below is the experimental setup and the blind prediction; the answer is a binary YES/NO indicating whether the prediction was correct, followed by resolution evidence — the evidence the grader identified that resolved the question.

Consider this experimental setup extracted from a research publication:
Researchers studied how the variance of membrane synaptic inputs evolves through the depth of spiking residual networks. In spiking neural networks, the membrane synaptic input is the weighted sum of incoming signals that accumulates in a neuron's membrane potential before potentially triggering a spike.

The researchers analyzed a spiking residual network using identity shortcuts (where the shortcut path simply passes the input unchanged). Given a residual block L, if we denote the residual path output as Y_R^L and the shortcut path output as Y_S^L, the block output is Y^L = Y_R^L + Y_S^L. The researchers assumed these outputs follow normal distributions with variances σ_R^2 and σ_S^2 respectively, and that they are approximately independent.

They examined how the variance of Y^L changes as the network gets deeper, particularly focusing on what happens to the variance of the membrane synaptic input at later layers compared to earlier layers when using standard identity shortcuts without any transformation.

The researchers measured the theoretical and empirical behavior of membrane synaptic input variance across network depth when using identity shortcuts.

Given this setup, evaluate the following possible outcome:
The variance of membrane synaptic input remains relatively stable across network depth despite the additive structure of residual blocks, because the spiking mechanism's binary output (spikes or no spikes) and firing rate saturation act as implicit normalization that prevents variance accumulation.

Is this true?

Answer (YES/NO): NO